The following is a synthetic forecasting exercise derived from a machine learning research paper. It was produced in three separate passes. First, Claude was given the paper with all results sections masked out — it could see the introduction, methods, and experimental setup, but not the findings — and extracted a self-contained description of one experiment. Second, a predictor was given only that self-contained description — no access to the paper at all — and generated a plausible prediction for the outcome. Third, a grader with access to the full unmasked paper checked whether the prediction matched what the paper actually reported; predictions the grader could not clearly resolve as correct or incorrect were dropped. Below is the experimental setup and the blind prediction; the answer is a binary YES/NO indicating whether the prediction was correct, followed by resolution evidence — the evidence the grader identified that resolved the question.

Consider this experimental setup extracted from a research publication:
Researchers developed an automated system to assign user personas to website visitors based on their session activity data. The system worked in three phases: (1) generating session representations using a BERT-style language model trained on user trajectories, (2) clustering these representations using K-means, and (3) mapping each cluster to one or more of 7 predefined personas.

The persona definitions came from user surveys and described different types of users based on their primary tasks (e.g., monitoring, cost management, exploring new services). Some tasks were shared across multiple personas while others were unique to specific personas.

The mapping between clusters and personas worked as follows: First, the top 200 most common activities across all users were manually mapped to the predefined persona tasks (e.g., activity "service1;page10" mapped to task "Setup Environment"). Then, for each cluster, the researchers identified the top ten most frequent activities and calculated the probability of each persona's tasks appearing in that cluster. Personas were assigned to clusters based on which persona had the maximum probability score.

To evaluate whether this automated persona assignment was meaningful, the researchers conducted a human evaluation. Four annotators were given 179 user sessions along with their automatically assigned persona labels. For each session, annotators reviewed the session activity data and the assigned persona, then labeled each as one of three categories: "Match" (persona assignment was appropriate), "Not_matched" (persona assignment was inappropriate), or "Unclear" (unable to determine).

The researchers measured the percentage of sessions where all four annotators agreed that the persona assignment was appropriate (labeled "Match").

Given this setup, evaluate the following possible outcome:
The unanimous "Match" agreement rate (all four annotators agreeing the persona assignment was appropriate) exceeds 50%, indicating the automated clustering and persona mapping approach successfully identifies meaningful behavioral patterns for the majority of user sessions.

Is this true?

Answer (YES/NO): YES